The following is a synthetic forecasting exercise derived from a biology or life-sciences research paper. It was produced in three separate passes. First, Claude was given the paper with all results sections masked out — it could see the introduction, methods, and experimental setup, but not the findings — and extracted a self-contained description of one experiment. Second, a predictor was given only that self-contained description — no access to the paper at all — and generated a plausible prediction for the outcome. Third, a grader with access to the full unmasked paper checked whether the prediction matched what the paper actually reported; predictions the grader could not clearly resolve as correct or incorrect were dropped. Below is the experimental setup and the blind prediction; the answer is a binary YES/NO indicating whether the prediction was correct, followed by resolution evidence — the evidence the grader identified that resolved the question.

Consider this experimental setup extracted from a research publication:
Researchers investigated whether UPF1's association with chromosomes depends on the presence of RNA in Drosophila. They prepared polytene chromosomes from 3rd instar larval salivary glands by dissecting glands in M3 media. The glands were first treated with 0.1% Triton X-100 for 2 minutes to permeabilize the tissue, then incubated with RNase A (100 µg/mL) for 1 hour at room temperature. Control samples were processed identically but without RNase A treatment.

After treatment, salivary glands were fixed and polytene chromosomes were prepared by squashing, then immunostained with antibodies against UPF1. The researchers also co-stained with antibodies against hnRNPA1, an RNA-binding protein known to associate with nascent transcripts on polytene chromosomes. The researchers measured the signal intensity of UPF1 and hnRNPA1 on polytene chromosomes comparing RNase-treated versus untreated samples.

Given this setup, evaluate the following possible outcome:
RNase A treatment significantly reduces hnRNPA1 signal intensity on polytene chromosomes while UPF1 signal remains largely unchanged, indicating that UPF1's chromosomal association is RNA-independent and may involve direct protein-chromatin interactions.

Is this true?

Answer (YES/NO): NO